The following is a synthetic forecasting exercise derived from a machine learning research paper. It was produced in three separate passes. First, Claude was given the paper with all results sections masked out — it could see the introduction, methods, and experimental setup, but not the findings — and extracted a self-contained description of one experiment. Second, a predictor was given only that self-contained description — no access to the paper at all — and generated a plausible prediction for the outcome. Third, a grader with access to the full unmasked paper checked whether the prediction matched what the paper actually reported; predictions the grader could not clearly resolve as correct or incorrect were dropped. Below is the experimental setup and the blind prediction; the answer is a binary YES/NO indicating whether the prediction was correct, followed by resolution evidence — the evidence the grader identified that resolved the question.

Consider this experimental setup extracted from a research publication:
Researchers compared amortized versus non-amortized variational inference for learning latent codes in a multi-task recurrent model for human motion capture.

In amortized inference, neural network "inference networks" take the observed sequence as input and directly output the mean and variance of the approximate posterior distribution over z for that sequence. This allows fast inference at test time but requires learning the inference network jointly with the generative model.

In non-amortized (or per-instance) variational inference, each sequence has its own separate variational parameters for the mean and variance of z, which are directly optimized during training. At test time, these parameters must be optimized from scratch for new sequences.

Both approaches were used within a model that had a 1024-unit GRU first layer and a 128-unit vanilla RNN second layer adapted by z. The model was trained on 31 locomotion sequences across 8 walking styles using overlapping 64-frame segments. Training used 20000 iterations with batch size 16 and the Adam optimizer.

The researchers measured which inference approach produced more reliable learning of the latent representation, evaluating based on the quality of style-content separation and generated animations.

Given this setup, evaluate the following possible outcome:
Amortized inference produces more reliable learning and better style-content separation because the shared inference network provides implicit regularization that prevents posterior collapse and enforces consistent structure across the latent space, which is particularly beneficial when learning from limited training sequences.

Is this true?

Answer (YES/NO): NO